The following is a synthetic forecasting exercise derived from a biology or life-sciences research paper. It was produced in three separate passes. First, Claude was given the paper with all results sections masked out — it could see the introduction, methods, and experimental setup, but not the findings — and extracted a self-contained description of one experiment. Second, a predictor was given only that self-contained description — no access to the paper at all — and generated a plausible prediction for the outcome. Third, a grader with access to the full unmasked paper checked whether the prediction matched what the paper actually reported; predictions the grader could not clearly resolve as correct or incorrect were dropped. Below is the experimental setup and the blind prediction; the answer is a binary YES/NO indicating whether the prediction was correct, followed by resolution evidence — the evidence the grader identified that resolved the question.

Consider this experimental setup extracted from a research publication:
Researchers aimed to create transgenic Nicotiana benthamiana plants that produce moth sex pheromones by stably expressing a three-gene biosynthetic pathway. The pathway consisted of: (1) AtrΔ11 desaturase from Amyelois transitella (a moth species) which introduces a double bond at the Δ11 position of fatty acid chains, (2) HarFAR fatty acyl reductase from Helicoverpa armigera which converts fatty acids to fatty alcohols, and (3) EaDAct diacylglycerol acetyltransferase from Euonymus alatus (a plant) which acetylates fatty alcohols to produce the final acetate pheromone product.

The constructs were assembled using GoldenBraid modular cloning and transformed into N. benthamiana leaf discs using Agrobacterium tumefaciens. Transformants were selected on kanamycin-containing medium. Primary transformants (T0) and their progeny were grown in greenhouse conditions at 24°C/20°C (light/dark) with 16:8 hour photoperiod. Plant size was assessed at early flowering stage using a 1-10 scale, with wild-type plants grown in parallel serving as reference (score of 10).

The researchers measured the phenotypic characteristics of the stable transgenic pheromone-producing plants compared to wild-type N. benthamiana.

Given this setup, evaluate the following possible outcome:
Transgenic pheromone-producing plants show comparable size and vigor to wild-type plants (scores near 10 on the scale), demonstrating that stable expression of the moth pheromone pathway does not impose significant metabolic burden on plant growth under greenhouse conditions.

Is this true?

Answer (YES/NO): NO